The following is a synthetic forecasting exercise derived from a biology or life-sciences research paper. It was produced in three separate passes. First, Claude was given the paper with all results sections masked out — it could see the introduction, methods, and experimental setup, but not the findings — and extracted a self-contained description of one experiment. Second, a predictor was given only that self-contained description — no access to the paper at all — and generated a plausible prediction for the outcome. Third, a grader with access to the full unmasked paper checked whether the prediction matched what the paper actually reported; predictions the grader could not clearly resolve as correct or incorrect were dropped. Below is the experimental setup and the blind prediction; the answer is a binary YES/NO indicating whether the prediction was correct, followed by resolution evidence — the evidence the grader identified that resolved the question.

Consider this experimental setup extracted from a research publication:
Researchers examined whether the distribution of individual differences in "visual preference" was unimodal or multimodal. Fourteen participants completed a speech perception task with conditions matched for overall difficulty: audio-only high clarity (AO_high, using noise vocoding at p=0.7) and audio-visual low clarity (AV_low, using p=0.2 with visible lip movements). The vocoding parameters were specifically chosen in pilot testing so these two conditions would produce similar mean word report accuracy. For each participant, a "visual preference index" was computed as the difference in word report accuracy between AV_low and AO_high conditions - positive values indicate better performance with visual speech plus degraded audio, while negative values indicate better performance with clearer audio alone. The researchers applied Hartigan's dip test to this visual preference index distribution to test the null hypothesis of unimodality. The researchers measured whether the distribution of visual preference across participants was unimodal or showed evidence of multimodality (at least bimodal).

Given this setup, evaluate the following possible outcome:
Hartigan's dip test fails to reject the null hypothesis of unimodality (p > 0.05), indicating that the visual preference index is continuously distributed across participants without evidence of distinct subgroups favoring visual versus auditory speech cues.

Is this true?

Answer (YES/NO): YES